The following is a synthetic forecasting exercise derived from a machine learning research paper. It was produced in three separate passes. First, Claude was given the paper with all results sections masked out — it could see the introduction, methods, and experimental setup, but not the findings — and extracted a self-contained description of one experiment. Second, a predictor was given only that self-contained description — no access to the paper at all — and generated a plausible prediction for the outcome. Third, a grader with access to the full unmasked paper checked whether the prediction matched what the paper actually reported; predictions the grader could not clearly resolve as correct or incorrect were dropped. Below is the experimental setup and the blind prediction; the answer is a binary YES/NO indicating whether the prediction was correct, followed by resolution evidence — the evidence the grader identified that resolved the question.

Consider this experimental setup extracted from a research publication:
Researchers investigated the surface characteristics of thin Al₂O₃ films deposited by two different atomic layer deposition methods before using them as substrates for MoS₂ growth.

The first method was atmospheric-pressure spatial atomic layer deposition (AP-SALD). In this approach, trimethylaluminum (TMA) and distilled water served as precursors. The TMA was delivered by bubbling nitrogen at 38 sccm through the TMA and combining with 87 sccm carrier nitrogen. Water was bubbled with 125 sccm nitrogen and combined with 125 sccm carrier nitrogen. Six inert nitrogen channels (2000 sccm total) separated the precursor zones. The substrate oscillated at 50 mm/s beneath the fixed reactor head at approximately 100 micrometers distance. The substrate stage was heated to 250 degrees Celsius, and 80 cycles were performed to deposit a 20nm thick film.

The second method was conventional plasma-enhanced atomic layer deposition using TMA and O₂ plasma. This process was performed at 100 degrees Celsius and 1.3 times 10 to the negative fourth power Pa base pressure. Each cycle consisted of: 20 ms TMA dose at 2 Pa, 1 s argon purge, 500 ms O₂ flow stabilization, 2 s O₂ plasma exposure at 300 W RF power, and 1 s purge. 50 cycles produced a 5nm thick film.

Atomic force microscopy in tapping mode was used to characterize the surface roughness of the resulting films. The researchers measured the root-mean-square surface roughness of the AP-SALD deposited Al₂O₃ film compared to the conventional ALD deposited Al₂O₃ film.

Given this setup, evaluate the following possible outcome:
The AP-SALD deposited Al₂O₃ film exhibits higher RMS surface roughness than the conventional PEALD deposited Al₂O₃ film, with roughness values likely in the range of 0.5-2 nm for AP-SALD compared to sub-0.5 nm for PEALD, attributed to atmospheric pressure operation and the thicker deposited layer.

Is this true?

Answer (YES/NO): NO